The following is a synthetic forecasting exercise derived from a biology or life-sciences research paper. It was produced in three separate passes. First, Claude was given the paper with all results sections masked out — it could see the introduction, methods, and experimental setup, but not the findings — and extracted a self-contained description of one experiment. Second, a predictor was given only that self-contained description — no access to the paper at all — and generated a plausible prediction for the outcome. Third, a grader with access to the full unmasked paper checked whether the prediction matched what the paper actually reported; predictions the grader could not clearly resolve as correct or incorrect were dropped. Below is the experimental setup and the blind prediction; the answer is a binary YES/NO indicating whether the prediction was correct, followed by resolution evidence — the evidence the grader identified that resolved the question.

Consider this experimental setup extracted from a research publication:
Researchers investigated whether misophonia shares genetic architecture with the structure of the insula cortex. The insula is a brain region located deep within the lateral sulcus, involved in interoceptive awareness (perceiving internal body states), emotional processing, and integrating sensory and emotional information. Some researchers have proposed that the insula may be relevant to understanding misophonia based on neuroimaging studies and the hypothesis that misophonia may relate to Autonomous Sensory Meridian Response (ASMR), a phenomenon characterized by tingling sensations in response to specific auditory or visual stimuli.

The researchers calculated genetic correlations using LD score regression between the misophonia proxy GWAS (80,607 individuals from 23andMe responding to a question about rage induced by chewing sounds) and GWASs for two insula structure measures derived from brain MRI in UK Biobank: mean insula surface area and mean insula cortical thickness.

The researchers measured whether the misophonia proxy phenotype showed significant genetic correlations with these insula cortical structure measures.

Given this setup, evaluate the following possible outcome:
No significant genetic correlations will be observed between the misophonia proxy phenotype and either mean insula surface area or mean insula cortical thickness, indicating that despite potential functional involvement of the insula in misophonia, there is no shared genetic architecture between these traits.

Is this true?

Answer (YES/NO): YES